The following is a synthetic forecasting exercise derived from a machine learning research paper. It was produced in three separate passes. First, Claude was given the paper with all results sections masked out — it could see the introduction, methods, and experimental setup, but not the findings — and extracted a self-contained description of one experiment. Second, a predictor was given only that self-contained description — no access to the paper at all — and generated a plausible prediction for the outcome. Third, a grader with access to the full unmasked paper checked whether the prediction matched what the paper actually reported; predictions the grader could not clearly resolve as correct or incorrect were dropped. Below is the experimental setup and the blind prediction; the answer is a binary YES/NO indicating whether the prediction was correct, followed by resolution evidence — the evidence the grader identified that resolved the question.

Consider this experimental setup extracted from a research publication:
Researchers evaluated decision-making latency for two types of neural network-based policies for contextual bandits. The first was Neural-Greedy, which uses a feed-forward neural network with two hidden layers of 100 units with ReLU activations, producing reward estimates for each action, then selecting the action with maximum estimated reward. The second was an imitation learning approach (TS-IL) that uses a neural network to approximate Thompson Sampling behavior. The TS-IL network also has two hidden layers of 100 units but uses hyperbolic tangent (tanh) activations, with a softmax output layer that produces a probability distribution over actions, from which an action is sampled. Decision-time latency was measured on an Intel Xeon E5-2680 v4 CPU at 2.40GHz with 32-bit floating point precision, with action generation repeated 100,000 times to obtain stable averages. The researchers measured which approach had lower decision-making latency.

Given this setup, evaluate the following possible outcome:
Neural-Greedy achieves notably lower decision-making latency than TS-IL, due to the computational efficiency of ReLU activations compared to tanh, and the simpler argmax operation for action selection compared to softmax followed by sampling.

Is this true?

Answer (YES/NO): NO